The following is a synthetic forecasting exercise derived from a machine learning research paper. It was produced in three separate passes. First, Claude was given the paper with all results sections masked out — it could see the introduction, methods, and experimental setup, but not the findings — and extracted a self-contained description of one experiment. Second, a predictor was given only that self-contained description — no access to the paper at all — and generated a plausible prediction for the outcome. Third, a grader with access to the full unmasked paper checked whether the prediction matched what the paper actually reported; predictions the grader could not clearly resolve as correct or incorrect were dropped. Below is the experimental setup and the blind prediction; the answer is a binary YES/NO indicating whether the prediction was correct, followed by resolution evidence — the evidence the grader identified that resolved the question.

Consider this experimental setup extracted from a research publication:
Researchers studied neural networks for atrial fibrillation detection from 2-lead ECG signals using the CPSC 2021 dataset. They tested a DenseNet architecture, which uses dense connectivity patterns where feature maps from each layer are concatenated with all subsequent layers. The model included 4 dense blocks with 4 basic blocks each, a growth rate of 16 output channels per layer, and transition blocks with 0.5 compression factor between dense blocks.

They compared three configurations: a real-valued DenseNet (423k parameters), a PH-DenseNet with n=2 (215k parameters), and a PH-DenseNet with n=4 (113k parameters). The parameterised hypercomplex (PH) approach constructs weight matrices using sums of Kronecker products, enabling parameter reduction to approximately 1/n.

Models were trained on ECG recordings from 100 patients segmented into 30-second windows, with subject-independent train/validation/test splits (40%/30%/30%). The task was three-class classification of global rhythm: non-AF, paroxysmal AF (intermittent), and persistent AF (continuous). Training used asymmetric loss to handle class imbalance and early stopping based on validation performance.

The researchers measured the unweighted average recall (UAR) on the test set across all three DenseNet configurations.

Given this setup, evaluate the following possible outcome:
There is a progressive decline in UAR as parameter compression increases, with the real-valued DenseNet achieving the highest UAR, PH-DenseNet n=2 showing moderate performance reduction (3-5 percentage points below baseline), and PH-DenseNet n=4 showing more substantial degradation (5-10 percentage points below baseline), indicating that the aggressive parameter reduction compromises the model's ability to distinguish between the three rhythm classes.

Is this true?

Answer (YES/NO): NO